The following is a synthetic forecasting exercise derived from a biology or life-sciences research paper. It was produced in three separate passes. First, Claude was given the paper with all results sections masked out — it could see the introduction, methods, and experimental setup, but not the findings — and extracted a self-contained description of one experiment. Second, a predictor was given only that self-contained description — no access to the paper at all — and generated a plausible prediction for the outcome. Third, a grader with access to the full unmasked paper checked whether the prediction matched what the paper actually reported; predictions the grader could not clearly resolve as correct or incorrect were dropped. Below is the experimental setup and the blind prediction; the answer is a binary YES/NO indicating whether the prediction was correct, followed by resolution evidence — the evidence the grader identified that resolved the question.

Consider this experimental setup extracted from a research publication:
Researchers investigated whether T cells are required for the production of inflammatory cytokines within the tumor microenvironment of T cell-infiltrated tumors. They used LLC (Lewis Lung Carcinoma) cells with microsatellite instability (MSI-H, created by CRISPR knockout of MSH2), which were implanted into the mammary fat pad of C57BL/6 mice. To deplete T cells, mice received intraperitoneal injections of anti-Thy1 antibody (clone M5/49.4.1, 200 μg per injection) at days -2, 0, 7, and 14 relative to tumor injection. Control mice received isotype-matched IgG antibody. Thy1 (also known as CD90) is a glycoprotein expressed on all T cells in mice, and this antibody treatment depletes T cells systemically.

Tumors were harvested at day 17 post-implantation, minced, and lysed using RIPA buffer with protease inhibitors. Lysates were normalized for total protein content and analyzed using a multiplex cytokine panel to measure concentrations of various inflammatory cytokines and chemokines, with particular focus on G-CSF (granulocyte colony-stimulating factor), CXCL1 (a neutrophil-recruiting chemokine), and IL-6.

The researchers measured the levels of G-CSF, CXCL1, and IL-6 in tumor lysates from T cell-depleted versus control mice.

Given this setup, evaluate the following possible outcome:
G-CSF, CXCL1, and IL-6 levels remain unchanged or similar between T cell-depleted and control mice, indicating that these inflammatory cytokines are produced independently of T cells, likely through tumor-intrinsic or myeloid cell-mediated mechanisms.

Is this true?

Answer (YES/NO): NO